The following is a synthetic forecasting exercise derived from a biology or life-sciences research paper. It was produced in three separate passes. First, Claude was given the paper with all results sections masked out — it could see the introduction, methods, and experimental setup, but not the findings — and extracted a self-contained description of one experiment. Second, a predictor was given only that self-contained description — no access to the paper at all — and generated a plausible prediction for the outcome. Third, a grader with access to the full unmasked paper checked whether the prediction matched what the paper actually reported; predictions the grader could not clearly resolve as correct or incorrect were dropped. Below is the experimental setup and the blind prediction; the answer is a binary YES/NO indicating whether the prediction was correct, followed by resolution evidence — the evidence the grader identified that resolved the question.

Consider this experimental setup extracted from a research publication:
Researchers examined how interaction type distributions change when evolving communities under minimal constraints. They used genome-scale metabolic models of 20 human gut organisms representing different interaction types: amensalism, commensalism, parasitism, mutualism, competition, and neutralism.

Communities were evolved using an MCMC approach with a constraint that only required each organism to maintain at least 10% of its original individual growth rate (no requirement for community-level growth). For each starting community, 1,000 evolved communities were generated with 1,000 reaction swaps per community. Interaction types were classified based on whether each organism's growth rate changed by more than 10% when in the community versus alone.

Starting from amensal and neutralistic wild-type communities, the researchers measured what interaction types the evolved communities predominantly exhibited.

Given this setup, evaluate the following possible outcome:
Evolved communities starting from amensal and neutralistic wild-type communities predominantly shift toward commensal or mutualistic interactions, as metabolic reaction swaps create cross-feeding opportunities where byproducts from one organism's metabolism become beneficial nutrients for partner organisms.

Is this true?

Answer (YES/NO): NO